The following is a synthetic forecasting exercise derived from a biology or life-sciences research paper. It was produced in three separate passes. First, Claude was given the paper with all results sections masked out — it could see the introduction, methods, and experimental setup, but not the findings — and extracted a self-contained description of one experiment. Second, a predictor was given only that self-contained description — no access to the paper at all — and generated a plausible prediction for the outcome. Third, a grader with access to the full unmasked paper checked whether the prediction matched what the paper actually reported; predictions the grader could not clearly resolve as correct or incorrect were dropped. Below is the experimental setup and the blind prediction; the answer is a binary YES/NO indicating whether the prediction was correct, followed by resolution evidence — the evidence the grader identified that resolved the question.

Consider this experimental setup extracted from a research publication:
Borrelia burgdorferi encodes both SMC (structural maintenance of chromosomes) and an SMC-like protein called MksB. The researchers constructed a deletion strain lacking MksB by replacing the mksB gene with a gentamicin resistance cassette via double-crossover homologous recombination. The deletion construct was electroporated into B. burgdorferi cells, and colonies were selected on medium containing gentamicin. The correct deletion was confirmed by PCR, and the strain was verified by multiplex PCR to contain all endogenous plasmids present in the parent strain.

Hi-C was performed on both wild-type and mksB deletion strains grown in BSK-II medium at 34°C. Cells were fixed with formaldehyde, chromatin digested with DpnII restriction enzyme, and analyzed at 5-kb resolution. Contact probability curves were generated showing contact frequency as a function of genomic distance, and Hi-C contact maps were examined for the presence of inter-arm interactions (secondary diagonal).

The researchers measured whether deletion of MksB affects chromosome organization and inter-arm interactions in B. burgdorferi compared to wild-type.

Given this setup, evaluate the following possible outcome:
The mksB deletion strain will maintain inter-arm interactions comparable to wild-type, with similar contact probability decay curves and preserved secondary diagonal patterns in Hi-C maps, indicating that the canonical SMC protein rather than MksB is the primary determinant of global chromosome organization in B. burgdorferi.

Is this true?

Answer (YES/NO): NO